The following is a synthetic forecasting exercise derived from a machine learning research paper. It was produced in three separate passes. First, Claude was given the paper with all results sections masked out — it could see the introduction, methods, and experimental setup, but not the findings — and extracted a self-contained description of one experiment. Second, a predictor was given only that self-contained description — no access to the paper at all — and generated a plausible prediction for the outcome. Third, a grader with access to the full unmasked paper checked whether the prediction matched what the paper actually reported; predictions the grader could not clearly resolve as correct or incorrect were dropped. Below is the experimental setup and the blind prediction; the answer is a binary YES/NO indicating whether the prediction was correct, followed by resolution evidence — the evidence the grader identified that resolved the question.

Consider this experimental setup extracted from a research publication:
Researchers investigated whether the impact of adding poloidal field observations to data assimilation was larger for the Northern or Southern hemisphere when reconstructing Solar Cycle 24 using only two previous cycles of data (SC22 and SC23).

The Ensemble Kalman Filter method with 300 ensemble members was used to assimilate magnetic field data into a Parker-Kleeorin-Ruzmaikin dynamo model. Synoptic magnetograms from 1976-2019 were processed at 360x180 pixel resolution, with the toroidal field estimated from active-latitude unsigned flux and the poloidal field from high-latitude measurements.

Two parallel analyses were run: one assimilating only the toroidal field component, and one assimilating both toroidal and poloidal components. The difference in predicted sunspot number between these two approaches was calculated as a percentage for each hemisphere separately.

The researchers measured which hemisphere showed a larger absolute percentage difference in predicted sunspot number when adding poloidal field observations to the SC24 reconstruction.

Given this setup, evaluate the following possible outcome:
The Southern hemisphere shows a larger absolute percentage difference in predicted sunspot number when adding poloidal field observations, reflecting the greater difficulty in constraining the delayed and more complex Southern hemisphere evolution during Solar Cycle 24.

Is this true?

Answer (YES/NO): YES